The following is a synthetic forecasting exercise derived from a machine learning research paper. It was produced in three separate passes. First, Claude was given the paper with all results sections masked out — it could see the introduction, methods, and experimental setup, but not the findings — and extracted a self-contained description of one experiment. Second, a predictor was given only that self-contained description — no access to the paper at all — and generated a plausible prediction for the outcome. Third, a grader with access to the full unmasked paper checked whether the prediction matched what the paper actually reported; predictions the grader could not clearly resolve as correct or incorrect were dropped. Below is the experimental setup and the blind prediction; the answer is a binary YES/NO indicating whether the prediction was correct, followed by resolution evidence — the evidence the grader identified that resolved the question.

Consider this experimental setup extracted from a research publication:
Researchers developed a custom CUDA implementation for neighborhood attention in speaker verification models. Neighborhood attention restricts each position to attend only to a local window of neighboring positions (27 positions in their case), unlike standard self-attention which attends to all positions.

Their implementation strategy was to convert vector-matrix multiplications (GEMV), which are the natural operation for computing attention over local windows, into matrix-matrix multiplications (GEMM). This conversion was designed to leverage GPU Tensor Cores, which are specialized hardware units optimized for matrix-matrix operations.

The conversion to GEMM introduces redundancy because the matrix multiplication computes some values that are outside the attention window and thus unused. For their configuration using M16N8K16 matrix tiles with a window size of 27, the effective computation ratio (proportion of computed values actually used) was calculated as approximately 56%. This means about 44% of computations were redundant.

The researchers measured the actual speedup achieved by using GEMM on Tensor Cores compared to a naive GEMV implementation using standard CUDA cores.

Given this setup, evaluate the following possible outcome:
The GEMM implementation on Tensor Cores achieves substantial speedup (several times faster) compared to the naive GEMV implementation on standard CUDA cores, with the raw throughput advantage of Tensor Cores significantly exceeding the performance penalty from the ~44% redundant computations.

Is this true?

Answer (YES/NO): YES